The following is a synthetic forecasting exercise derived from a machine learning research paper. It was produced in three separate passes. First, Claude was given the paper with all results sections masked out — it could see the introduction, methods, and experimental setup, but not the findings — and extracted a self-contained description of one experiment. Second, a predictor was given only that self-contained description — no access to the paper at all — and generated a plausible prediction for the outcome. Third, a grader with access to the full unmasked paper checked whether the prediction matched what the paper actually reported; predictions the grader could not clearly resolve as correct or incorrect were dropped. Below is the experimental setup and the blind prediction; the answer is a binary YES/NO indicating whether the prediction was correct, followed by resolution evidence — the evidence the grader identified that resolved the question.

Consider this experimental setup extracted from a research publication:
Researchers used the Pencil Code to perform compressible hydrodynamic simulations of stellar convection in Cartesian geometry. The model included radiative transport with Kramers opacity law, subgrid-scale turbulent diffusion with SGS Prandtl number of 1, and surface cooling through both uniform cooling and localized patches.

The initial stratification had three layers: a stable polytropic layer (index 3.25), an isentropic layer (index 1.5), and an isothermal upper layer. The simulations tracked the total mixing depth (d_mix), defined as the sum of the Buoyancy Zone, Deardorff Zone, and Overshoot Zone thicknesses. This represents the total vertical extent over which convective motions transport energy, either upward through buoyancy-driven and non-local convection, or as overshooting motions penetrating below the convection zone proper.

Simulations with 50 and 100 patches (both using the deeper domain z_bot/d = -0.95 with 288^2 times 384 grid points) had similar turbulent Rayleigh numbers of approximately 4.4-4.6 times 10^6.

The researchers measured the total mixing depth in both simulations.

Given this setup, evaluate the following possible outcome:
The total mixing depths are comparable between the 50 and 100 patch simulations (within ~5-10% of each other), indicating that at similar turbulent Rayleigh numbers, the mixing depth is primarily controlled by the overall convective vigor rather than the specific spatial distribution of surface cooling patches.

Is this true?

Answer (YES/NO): YES